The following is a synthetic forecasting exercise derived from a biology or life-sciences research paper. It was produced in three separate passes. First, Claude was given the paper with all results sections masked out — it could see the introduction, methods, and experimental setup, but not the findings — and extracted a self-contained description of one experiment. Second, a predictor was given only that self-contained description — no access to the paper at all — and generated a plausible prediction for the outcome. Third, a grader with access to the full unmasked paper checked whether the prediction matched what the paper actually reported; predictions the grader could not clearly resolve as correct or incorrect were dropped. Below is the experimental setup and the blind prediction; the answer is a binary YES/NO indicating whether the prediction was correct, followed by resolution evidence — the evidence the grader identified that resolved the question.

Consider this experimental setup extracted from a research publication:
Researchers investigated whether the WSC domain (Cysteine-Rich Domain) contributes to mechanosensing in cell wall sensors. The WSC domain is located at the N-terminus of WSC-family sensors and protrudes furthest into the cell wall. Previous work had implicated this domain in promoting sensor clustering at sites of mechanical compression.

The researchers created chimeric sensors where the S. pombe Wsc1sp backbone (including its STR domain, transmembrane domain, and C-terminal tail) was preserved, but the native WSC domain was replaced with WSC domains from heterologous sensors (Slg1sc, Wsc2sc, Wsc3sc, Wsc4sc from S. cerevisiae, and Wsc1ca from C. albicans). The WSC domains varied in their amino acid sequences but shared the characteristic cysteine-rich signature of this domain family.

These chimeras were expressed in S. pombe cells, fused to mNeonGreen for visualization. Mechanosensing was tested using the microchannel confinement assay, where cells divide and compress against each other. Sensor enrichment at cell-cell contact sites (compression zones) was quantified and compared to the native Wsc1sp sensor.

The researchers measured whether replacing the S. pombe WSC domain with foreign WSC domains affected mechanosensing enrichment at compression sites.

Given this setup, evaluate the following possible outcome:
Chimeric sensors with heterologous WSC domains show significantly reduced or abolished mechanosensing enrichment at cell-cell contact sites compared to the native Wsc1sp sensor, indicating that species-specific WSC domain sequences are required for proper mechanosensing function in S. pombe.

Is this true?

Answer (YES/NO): NO